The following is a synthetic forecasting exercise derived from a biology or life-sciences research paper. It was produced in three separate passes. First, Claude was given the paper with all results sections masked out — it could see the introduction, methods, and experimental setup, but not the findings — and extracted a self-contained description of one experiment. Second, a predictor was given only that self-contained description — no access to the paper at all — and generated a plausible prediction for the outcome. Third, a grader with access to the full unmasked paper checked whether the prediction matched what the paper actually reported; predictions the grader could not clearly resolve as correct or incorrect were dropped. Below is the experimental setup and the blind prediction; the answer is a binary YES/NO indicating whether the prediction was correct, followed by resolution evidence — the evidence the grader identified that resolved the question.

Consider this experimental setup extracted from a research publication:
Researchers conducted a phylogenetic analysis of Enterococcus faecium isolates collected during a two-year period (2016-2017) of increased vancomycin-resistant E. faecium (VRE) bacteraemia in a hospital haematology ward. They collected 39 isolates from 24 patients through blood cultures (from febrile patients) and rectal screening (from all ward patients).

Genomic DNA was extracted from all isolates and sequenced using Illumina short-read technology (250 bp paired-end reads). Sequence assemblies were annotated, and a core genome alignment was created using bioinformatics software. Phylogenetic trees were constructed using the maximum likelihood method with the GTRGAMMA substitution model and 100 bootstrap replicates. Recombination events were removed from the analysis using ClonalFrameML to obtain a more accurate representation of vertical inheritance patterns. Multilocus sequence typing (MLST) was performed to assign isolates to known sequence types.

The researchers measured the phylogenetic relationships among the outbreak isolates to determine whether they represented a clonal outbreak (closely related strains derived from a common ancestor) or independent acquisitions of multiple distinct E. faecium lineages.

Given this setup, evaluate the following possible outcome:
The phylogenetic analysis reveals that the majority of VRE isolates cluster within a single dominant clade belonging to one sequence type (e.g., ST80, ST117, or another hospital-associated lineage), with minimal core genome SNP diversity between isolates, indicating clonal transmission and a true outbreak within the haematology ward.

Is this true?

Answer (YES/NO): NO